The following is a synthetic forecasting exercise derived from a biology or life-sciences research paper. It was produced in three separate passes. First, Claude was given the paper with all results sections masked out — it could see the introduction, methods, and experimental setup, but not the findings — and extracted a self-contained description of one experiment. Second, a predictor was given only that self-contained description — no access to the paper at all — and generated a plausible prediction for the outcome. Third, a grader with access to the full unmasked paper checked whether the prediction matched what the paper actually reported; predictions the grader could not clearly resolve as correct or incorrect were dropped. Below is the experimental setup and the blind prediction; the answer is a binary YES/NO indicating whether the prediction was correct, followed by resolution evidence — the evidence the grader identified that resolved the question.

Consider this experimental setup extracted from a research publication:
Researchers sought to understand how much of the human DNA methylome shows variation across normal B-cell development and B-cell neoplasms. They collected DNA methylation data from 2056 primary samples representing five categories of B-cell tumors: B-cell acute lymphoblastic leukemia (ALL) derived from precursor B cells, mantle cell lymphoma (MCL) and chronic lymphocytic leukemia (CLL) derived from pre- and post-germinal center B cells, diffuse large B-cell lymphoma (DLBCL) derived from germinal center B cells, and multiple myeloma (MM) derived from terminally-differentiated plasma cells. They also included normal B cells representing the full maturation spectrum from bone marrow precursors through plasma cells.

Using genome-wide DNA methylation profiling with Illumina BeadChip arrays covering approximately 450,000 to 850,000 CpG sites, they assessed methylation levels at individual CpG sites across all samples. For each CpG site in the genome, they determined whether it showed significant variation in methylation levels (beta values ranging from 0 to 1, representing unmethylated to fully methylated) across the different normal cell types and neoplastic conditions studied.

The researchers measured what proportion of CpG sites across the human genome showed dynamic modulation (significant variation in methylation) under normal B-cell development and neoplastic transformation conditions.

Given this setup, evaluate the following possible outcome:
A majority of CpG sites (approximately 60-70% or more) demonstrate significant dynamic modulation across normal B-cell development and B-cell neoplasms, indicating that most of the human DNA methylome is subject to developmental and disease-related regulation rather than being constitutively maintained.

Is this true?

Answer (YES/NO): YES